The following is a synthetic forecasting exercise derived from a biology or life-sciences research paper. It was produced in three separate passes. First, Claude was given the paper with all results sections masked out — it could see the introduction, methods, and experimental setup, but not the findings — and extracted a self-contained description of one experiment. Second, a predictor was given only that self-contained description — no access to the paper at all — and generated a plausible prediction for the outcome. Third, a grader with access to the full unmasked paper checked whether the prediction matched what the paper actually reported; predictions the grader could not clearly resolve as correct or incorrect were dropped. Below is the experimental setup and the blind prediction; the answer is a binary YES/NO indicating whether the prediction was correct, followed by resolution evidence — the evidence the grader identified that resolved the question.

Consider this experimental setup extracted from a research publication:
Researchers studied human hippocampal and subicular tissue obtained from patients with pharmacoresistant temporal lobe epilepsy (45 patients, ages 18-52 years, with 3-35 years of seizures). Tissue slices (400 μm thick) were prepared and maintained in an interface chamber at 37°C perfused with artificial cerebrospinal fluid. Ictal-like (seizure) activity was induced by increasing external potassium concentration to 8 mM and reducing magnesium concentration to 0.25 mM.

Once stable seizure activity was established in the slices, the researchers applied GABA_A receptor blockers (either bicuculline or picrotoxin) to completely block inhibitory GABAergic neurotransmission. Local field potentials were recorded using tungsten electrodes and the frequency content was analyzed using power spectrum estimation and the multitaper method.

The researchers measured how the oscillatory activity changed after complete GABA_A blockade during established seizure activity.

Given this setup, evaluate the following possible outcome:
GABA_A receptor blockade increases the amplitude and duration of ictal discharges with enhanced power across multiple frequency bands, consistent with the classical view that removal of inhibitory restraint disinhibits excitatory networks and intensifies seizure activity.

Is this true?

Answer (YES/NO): NO